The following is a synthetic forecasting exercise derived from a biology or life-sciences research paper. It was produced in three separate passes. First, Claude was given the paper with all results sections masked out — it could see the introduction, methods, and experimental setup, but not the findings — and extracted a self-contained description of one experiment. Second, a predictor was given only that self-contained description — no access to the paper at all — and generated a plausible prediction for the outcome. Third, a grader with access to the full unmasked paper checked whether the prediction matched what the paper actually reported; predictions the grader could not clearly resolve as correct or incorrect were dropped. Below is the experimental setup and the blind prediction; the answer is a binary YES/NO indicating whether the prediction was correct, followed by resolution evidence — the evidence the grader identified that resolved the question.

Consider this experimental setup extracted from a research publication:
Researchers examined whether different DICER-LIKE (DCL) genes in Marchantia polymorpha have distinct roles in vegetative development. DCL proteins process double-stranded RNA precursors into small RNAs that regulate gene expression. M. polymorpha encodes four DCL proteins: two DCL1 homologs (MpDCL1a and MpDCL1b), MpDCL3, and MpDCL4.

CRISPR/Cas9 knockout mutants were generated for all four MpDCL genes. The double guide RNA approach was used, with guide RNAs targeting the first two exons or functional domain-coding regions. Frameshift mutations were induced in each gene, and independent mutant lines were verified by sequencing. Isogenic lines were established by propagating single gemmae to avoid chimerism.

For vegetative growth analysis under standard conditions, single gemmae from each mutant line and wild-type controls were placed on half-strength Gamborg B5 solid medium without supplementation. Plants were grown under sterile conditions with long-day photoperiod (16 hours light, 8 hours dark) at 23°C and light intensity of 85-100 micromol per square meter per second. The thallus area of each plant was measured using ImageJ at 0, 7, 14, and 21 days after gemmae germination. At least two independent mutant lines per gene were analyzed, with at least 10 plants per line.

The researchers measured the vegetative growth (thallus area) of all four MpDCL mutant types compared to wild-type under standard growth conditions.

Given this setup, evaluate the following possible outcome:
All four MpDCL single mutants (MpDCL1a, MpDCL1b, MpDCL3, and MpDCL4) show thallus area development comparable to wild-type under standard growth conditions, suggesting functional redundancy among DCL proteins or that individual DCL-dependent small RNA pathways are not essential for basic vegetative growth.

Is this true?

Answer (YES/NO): NO